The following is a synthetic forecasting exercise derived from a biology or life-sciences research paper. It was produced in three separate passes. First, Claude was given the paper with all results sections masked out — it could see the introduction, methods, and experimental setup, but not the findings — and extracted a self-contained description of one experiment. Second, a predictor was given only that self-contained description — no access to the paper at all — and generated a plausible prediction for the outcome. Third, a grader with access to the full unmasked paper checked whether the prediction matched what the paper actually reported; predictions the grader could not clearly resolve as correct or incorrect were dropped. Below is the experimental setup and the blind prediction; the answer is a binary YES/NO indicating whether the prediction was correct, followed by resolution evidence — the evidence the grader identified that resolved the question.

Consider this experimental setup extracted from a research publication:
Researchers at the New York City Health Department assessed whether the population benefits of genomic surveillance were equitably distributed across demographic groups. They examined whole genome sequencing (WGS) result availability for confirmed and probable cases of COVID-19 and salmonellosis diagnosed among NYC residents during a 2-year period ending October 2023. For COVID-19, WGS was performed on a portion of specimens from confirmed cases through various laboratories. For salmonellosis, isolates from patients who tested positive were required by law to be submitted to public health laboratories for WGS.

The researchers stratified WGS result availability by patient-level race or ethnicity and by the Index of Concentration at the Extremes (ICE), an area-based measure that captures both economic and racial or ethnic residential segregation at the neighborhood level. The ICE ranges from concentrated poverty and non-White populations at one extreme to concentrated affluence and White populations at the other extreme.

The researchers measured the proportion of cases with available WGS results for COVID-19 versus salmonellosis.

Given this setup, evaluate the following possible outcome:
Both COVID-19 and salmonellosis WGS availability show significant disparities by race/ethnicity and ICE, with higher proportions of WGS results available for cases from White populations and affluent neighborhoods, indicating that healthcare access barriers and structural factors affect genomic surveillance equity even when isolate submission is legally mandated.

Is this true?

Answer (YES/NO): NO